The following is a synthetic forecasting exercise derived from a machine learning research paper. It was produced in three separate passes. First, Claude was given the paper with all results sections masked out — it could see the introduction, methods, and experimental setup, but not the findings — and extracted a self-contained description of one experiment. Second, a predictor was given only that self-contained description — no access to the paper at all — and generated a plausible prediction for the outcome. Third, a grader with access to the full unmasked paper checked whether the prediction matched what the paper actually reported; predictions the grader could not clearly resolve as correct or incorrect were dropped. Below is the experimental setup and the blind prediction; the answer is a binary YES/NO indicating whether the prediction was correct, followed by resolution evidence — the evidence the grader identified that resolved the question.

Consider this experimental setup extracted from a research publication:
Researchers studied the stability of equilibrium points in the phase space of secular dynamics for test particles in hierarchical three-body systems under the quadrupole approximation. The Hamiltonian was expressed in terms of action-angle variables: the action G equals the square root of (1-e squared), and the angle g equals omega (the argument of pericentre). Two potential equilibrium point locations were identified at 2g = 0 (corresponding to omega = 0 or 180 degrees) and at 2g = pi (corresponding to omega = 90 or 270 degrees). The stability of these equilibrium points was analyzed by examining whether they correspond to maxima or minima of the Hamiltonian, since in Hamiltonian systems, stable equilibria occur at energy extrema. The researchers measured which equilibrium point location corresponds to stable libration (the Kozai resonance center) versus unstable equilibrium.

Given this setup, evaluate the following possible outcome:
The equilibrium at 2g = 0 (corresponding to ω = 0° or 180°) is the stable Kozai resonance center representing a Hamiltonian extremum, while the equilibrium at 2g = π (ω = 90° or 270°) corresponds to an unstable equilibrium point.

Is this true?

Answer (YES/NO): NO